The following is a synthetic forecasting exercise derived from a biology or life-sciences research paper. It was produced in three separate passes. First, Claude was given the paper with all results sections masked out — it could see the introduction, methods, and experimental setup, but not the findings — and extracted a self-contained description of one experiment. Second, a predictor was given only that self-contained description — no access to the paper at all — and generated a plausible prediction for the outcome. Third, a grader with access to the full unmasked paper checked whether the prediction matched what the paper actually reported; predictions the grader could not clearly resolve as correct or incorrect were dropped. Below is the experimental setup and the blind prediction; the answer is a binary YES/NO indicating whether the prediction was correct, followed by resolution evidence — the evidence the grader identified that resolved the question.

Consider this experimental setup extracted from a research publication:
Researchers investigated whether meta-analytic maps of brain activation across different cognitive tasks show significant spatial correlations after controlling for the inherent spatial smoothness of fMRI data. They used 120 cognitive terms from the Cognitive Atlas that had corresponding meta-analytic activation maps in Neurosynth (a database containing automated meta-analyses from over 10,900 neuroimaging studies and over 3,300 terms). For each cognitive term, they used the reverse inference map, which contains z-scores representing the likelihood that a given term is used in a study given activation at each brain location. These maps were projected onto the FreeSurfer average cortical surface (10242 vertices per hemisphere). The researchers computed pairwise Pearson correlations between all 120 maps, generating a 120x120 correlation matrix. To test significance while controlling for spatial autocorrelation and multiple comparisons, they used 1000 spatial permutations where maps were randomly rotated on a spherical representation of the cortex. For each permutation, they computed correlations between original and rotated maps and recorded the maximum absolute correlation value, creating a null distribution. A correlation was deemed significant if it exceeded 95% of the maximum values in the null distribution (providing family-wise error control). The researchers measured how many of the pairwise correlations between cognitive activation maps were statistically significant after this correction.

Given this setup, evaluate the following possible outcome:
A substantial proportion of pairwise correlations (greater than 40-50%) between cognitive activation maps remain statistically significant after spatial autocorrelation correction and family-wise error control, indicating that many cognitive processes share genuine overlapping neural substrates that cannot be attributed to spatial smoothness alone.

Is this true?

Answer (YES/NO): NO